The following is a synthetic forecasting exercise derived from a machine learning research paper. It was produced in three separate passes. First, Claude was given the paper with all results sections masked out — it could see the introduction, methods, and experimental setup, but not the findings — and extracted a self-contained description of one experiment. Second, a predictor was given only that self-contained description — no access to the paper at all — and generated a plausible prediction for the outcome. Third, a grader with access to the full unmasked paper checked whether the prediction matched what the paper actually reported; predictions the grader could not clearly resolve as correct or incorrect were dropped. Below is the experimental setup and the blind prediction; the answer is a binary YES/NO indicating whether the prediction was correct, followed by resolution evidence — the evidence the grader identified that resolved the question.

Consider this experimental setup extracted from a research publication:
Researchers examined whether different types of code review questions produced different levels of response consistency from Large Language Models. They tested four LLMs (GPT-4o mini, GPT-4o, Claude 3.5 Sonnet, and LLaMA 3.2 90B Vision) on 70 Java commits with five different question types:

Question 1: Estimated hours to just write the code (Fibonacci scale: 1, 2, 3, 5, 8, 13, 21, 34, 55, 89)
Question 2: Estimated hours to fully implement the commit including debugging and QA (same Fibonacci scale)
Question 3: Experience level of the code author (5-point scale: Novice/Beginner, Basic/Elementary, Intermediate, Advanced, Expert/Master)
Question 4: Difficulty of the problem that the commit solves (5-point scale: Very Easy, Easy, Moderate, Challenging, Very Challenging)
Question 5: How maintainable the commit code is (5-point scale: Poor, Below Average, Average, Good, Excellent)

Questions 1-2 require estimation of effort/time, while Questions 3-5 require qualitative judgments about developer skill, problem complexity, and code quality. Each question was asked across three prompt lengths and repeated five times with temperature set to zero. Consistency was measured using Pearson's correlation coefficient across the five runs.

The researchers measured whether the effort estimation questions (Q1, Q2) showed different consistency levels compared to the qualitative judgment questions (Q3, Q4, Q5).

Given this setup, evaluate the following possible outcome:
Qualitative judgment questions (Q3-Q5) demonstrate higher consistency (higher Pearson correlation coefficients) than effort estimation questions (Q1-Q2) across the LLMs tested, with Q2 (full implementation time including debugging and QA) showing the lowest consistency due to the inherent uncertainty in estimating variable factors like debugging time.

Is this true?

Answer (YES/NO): NO